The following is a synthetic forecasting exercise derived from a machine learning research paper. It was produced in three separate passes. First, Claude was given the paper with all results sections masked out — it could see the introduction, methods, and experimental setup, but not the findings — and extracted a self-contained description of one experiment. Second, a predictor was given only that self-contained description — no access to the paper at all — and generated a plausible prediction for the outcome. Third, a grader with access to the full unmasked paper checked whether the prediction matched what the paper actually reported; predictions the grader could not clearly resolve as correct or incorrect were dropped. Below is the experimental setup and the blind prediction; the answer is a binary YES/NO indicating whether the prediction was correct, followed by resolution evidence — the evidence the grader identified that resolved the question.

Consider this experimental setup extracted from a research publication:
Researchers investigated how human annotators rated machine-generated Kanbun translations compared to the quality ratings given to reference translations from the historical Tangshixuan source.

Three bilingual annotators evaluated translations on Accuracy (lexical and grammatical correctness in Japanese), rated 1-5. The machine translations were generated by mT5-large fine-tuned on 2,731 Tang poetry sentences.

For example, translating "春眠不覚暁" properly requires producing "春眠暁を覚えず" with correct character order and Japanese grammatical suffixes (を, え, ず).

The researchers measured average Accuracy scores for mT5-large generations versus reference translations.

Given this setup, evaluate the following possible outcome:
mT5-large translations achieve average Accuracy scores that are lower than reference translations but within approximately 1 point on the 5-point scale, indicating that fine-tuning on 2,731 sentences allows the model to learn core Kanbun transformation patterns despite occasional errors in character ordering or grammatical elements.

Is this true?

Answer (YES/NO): YES